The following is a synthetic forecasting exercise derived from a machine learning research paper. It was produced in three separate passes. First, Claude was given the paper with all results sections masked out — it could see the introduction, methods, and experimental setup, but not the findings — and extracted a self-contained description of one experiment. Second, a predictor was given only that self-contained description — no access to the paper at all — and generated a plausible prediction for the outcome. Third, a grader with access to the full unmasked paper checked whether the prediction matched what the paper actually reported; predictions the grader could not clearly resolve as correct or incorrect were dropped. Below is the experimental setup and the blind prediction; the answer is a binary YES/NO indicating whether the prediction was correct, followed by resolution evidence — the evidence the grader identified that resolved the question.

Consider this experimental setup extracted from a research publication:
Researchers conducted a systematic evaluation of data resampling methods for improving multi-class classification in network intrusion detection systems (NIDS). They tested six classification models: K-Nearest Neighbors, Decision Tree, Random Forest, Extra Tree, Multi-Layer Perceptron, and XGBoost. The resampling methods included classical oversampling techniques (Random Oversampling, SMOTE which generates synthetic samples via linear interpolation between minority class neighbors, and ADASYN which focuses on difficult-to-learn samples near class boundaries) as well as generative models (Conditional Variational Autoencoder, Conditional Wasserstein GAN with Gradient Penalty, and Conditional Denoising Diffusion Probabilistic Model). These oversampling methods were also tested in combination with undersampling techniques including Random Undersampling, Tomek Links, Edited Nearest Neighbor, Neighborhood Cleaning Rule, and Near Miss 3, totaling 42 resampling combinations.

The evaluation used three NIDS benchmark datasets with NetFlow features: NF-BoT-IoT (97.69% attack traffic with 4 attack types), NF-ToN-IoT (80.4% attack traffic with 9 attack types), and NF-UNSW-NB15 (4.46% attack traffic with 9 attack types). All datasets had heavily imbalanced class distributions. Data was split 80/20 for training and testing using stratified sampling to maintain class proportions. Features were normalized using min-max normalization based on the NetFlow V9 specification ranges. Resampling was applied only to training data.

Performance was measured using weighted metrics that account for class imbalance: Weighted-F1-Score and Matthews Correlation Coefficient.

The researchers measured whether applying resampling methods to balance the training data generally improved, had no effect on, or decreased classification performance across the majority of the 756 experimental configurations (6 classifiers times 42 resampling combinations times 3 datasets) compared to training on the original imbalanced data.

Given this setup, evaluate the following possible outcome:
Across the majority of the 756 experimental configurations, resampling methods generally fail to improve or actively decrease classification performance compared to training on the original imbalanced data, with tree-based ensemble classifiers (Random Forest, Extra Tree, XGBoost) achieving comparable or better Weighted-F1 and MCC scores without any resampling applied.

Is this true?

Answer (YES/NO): YES